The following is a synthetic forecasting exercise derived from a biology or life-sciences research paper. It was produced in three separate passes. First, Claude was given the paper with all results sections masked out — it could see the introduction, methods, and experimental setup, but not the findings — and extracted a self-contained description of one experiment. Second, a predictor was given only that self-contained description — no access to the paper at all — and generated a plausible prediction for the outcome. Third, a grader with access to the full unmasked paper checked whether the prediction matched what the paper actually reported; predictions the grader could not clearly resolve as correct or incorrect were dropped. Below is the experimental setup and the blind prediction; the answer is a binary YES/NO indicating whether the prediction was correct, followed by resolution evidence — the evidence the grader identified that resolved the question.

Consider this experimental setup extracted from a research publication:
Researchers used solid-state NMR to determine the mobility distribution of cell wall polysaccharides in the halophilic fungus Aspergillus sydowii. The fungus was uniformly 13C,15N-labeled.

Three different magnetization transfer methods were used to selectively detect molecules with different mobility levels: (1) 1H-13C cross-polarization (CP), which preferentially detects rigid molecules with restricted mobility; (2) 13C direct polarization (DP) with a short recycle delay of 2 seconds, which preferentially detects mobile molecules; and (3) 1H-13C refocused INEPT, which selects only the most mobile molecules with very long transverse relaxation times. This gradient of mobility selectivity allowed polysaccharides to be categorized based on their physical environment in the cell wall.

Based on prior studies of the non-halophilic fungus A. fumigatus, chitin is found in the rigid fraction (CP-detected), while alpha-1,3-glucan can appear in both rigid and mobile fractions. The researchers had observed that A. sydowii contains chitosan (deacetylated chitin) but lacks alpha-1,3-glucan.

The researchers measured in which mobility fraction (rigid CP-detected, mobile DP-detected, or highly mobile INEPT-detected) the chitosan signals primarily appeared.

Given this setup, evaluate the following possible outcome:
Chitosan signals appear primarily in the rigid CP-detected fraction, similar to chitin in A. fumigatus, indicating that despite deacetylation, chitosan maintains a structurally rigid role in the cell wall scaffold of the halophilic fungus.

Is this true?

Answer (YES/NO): YES